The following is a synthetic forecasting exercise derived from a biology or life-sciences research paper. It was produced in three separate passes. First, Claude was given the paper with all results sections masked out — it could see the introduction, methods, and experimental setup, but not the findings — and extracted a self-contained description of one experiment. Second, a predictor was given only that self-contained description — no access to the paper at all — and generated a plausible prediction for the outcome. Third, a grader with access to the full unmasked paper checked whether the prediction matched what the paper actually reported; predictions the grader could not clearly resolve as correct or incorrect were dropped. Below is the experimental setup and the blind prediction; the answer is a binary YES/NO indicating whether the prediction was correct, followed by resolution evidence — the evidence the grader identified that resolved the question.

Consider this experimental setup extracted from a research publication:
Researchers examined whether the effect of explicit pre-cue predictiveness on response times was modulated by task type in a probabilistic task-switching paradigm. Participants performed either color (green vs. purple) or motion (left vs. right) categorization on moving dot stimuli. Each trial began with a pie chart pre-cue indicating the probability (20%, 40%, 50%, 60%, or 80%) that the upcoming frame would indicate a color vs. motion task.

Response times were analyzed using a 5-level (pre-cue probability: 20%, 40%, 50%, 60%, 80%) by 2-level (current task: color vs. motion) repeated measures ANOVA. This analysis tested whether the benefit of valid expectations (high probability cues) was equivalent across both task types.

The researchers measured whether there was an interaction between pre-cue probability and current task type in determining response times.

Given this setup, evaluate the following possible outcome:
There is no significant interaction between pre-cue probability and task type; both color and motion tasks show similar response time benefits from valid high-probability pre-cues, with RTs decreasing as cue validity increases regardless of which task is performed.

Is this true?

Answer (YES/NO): YES